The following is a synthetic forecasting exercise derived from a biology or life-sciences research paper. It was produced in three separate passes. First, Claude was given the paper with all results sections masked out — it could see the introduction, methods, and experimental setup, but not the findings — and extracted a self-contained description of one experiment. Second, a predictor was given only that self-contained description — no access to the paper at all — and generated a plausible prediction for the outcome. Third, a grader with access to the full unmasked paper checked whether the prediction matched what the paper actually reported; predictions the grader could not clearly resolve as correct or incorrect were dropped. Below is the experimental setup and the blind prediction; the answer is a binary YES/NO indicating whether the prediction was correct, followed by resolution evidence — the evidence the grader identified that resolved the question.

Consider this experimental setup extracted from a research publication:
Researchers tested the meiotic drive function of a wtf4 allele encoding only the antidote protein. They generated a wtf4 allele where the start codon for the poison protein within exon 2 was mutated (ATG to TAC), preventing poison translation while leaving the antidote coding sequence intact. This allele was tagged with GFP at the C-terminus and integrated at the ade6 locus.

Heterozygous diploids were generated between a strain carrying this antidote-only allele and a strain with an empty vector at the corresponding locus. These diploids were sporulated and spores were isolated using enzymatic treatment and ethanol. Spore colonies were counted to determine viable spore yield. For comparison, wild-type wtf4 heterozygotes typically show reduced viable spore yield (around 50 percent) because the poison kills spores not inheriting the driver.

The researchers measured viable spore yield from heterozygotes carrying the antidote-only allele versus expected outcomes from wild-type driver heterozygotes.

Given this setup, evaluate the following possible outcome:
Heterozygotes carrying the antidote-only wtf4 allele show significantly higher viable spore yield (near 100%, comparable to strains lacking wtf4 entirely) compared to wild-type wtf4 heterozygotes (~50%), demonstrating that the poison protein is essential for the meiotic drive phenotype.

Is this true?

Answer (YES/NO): YES